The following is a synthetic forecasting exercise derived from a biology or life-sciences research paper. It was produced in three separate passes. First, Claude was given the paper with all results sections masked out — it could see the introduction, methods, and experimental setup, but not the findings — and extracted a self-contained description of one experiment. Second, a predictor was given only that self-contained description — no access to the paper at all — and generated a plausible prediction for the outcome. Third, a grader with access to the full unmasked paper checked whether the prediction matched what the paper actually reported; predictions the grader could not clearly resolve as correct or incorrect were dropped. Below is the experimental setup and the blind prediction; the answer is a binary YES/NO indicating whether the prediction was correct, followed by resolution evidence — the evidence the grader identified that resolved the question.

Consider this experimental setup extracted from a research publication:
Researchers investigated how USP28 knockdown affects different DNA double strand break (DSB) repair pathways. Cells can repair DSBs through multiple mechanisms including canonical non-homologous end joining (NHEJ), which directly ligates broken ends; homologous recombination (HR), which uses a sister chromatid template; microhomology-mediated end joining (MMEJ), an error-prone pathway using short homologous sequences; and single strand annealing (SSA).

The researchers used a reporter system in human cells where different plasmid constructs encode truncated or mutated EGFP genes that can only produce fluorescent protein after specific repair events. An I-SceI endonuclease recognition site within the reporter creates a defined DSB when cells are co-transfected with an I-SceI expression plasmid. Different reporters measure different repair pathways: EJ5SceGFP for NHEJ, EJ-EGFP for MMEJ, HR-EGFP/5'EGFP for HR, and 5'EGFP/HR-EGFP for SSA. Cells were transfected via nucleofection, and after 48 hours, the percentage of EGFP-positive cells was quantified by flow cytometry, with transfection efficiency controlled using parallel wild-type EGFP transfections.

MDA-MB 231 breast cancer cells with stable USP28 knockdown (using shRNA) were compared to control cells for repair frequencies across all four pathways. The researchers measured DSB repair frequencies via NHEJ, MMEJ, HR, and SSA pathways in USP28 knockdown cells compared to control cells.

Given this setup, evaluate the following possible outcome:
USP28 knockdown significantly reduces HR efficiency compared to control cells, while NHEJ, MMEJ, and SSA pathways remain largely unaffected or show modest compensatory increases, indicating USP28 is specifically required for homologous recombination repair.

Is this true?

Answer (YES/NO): NO